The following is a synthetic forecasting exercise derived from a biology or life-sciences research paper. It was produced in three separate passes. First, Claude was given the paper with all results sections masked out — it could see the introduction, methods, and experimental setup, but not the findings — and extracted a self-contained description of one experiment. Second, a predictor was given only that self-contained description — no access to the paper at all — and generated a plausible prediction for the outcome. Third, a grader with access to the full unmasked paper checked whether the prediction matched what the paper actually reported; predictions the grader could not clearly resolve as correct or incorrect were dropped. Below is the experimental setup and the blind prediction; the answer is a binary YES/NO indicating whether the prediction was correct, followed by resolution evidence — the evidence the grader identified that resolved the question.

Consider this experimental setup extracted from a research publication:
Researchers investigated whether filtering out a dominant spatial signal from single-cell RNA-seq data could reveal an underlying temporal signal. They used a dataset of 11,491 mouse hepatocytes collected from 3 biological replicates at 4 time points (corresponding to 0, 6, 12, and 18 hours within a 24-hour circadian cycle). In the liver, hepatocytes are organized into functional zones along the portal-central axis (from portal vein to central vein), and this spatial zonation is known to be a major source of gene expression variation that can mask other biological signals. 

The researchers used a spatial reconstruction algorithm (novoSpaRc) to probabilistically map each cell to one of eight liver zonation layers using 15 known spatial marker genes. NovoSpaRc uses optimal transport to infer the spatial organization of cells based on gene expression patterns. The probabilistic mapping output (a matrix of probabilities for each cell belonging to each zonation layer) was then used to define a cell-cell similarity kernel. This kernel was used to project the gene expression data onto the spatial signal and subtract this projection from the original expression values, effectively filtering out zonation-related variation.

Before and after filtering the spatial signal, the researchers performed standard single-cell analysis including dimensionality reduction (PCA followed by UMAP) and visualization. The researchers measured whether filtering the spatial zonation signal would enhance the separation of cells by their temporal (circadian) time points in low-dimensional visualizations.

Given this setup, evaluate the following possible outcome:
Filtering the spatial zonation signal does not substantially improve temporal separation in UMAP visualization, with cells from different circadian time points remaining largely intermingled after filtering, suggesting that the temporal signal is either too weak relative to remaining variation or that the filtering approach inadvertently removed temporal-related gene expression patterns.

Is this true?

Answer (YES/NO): NO